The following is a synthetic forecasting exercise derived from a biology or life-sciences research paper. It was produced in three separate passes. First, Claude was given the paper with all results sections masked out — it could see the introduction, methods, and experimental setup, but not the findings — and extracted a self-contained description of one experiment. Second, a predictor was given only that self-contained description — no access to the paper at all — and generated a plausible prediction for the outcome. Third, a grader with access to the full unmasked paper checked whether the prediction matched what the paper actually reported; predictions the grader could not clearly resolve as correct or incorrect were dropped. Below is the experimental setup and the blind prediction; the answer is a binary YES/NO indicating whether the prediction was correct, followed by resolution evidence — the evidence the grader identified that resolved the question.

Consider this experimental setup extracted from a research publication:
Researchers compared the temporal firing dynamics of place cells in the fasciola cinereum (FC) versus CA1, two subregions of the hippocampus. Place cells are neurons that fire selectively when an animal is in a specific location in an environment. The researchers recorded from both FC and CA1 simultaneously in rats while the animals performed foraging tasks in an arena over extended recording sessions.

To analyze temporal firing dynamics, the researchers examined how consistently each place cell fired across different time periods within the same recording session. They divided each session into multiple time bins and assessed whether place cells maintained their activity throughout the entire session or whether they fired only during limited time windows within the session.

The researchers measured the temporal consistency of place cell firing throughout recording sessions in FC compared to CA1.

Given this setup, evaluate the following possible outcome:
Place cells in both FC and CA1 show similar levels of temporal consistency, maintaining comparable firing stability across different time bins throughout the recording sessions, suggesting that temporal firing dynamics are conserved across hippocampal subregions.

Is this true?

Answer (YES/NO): NO